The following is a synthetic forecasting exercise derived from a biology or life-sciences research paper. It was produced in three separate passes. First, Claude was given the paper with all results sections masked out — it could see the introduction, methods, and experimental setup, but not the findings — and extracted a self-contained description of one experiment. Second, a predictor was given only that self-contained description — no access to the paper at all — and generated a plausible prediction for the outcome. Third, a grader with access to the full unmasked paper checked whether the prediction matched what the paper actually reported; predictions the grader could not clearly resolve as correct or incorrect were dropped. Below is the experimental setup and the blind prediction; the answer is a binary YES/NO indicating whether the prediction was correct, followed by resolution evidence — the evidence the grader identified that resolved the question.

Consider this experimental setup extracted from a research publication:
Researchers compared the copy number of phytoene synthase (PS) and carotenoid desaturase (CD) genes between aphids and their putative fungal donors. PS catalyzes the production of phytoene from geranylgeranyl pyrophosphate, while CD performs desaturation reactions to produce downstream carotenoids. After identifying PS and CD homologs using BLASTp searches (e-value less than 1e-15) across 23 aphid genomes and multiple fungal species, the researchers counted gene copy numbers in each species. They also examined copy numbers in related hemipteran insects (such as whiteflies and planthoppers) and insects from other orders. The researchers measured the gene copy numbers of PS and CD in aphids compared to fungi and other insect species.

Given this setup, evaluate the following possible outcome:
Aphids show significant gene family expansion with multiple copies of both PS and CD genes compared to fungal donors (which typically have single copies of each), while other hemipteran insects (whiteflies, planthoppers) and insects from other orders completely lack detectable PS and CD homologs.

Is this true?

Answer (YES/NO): NO